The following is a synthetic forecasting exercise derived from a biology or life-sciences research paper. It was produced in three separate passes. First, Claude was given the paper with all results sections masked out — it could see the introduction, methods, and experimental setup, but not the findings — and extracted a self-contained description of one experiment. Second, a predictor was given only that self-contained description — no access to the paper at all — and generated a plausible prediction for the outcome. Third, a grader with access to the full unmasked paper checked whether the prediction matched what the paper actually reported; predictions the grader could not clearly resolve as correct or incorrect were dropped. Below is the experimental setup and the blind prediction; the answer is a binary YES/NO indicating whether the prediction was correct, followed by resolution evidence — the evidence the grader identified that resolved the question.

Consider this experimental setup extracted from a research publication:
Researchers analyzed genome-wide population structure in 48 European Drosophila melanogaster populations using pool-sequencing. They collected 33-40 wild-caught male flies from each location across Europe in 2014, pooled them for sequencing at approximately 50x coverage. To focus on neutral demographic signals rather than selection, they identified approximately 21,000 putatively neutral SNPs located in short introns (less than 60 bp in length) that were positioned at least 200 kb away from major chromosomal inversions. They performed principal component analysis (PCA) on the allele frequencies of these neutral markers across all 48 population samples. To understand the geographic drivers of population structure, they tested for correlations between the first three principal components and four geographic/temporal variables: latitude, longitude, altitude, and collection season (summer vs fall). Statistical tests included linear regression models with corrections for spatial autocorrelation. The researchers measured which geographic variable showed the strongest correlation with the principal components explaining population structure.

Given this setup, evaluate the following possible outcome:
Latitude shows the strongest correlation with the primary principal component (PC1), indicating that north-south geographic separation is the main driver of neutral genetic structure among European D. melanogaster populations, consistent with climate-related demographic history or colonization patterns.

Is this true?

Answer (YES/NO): NO